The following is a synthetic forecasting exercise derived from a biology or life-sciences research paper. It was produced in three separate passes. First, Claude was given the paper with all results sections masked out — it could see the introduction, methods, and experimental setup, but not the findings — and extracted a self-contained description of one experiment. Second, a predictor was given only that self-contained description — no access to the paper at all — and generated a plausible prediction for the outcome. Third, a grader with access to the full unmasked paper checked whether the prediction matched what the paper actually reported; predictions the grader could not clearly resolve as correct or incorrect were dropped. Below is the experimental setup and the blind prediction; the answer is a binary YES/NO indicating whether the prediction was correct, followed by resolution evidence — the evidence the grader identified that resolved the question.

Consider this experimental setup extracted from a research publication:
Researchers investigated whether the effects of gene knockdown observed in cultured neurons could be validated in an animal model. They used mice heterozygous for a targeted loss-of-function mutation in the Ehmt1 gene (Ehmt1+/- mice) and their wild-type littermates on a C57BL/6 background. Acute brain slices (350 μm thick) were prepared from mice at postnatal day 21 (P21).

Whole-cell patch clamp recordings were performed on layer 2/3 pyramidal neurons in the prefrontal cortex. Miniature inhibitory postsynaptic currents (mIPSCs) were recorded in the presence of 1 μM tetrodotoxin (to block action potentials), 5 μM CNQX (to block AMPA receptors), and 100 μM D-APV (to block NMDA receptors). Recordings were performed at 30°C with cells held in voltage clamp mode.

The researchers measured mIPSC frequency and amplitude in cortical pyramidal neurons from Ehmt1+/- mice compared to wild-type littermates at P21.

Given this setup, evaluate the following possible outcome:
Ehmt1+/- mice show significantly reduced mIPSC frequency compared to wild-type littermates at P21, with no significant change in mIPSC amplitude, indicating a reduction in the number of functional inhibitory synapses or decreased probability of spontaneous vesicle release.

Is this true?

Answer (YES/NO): NO